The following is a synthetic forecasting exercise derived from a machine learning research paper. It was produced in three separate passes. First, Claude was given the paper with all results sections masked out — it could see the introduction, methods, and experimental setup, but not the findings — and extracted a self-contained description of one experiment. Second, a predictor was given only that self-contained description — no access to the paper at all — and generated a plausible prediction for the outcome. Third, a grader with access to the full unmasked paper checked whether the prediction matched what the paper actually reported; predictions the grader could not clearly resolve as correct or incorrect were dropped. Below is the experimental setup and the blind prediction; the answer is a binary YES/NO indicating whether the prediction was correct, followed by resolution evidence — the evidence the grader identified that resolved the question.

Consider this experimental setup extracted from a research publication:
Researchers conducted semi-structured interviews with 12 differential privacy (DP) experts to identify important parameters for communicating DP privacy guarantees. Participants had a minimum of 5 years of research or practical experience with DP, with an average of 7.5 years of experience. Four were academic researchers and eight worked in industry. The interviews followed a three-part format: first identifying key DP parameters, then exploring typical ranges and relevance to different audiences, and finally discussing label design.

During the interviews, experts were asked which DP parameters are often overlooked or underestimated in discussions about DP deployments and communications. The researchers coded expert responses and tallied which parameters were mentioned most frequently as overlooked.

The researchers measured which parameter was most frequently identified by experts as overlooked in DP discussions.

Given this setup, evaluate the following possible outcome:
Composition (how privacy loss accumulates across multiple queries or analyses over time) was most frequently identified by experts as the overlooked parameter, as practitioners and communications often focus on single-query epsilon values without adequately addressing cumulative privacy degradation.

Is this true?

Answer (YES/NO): NO